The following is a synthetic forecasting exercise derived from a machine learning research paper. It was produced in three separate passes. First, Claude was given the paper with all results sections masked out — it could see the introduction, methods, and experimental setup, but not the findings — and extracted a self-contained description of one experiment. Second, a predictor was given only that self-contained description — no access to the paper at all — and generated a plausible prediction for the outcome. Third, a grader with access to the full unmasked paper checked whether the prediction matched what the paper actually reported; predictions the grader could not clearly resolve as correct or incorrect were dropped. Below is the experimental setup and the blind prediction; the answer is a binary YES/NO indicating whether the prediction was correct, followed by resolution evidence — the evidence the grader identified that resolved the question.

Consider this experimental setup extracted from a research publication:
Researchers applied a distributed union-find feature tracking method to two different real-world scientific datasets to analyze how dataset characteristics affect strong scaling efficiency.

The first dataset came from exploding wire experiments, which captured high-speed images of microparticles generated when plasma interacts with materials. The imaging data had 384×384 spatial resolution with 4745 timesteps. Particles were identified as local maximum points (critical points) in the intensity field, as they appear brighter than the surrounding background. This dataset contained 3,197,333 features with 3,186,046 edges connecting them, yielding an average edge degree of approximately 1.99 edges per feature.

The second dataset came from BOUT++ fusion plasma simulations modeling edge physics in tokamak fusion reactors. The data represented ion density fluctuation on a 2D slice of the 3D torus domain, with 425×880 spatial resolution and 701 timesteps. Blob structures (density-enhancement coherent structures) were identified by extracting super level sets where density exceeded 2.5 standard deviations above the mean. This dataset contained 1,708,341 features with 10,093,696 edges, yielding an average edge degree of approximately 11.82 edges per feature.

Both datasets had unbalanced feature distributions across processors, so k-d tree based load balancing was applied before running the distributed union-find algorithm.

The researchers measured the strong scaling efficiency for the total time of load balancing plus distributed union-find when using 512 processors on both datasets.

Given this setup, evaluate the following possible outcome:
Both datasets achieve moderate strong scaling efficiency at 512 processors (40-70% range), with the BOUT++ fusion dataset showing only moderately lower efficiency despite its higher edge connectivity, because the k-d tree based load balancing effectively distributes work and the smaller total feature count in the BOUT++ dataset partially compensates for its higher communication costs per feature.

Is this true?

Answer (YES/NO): NO